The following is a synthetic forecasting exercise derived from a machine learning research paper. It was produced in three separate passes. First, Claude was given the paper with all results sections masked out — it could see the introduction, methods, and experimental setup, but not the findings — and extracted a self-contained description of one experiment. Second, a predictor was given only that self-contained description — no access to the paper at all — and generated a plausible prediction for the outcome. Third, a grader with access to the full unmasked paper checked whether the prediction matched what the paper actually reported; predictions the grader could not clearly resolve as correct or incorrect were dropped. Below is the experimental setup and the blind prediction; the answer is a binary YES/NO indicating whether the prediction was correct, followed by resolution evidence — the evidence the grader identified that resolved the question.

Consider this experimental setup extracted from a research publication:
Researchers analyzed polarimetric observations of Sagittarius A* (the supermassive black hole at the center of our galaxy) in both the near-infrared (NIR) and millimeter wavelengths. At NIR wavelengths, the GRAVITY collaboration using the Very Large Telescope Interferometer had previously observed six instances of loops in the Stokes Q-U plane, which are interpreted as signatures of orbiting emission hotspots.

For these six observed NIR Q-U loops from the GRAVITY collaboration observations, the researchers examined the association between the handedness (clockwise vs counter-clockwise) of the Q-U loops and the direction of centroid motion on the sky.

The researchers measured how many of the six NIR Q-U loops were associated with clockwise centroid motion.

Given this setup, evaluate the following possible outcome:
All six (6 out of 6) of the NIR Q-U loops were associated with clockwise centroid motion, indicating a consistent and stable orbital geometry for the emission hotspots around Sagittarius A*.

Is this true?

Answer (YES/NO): NO